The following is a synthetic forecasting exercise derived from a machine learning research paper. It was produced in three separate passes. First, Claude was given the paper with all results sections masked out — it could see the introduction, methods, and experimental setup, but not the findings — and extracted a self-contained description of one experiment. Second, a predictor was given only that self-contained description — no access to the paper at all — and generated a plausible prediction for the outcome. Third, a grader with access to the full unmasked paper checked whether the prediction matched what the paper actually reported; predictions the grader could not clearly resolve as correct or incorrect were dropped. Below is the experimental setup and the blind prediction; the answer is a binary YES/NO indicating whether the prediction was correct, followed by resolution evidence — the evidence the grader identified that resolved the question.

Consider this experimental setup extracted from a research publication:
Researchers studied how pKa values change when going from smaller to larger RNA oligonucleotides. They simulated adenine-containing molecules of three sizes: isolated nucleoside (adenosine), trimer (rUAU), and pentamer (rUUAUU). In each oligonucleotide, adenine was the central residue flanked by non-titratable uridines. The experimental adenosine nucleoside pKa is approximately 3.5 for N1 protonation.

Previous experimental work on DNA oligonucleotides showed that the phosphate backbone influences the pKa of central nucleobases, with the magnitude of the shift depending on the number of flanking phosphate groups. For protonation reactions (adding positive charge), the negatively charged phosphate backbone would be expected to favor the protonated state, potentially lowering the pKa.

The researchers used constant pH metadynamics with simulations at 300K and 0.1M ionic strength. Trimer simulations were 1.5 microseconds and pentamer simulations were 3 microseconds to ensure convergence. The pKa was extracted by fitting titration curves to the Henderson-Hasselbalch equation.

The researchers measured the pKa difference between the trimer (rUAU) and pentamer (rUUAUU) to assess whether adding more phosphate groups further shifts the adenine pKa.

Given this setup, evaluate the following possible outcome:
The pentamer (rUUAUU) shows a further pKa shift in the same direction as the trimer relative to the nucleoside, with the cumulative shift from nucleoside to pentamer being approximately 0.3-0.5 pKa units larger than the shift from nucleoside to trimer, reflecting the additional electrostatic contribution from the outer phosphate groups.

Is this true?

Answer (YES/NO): YES